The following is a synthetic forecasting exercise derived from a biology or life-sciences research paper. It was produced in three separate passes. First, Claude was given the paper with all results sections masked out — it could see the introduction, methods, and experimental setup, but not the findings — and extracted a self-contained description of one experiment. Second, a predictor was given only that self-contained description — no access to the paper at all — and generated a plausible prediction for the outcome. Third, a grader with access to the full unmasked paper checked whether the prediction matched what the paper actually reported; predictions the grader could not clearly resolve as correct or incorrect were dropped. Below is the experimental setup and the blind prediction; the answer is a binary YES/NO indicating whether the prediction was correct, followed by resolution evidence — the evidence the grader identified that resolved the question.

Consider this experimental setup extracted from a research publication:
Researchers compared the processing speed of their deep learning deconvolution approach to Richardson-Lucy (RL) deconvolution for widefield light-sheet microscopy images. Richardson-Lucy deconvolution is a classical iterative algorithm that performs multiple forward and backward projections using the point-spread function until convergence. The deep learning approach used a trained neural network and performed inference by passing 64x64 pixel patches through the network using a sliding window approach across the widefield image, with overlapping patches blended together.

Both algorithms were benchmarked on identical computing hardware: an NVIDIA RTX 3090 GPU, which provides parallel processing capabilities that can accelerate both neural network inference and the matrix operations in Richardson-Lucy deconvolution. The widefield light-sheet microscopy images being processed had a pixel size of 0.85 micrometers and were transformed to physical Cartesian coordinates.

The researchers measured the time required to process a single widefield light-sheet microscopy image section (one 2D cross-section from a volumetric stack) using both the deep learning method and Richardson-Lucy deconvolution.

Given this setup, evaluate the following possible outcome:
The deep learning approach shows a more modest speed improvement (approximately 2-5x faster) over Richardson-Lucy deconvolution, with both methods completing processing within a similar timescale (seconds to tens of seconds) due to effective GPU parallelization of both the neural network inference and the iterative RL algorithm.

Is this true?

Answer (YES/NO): NO